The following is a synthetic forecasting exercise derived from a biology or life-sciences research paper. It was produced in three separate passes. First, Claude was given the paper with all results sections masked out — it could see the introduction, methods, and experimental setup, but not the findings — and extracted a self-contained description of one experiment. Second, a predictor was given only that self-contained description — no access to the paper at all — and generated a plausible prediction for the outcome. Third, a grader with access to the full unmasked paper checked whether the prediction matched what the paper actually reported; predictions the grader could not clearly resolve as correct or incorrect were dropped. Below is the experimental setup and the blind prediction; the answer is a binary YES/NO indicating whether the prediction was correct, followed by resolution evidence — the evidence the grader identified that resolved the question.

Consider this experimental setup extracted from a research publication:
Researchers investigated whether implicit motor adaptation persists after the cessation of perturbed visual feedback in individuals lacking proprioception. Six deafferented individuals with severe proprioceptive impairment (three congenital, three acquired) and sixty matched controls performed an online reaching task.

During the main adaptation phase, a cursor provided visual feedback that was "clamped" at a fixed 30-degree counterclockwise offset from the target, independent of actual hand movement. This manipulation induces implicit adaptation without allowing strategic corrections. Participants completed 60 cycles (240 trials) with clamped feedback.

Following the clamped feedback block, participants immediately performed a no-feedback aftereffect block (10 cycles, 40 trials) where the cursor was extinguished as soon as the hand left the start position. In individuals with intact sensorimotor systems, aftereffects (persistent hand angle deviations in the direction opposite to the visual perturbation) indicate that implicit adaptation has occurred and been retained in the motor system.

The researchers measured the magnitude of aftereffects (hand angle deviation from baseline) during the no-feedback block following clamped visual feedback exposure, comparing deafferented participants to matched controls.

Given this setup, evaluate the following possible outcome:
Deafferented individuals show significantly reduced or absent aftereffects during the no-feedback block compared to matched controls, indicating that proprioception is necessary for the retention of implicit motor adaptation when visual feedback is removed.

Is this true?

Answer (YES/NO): NO